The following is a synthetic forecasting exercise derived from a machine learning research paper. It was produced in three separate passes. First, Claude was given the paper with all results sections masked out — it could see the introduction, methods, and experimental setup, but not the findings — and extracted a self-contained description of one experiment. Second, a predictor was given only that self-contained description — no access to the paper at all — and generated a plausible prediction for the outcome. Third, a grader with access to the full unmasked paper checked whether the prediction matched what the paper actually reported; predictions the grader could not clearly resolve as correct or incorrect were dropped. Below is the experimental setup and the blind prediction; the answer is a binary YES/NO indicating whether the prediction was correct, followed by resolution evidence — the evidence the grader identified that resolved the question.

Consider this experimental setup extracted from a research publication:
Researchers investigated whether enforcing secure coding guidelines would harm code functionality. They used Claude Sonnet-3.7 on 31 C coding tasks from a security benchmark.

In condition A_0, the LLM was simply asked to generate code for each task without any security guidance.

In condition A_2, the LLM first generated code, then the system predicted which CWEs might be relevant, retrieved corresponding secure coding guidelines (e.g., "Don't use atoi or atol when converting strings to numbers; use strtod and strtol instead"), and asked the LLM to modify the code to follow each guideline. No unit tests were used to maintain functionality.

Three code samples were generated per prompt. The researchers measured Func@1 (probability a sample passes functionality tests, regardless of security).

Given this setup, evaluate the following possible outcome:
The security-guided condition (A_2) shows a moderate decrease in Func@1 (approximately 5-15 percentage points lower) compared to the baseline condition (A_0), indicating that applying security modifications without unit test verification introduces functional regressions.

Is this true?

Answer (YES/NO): YES